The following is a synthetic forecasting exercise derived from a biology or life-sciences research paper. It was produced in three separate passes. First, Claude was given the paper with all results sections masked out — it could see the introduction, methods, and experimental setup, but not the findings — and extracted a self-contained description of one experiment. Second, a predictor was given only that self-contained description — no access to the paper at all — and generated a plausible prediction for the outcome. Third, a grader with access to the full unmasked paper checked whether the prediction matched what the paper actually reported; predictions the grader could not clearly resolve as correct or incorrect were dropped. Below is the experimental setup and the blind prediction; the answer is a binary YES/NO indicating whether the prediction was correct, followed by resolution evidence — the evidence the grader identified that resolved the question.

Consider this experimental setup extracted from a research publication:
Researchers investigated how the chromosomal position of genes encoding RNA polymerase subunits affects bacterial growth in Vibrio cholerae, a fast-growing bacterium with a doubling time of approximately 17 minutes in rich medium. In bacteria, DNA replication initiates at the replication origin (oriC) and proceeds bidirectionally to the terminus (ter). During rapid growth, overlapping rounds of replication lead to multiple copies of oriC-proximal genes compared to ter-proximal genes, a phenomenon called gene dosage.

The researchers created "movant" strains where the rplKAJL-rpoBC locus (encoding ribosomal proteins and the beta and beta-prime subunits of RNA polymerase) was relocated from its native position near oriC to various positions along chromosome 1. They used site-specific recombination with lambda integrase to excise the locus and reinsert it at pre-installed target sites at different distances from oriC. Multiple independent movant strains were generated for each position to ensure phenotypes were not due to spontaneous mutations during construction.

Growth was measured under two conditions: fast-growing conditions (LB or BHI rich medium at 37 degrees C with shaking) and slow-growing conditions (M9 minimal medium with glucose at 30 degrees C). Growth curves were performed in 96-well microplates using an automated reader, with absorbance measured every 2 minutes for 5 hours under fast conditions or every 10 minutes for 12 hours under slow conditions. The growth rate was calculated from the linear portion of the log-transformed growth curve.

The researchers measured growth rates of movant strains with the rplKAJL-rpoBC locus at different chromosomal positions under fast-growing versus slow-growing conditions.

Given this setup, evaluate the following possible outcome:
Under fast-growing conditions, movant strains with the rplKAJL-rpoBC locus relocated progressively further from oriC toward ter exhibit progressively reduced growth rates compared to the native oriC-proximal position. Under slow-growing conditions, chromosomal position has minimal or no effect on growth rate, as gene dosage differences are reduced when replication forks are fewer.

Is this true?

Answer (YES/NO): YES